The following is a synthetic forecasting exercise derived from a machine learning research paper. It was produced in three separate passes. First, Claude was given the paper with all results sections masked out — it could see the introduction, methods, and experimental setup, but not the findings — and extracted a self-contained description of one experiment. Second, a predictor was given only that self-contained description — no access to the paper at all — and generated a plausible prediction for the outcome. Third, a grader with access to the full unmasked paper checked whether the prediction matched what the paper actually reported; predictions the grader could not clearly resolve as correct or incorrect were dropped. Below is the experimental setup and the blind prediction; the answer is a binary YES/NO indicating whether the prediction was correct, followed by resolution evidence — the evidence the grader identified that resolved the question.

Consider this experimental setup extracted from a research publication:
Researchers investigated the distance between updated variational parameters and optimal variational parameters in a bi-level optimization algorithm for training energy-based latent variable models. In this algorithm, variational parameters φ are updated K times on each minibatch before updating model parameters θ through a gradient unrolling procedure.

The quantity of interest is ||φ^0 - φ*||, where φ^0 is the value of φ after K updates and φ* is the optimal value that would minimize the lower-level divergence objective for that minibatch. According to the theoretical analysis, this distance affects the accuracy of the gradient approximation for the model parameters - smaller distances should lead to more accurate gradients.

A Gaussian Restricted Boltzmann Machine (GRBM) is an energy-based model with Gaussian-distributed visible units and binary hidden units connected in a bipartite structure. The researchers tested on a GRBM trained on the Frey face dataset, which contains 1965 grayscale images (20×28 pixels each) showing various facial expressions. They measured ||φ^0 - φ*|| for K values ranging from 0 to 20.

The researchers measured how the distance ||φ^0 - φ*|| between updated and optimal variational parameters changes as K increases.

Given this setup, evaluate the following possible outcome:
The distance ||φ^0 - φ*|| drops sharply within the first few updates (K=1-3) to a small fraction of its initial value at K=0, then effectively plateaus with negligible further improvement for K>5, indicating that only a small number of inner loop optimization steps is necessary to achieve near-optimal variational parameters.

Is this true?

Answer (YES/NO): NO